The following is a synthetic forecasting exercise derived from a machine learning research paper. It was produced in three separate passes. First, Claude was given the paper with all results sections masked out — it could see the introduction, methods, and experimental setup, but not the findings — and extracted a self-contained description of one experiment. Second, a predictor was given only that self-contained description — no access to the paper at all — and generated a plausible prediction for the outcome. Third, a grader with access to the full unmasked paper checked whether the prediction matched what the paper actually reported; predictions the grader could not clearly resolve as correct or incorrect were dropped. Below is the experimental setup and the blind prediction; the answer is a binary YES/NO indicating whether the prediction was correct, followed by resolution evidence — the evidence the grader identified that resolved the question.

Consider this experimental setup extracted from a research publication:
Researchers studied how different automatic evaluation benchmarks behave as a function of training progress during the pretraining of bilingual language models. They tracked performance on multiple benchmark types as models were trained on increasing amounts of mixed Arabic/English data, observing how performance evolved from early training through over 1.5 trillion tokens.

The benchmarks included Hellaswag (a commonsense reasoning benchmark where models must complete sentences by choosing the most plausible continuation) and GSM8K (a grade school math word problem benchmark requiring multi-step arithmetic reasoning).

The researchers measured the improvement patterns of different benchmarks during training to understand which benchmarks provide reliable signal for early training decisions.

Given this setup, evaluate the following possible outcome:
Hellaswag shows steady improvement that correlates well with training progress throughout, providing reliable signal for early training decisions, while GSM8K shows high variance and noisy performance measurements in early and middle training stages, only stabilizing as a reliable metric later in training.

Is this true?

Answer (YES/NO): NO